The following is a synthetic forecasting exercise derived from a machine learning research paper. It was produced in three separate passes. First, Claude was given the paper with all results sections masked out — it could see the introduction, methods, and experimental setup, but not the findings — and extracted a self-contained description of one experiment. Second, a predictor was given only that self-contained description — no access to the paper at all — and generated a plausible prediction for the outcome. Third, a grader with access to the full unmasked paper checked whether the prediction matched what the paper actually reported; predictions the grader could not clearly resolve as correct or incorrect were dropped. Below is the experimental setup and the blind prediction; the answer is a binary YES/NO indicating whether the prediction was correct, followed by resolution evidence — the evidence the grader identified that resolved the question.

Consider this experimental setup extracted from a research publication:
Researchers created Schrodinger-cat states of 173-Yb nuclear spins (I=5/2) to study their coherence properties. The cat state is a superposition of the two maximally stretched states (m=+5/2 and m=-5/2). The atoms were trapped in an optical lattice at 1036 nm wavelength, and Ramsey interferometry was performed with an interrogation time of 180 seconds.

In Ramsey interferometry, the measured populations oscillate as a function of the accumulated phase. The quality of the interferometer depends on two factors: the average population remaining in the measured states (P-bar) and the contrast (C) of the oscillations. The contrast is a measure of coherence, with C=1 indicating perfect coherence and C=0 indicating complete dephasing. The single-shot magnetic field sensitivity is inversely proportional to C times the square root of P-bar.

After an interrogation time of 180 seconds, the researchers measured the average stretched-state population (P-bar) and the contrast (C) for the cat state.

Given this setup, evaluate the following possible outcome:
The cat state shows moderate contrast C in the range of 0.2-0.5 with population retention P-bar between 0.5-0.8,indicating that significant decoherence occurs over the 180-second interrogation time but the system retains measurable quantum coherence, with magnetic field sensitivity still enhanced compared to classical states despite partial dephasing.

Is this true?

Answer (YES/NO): NO